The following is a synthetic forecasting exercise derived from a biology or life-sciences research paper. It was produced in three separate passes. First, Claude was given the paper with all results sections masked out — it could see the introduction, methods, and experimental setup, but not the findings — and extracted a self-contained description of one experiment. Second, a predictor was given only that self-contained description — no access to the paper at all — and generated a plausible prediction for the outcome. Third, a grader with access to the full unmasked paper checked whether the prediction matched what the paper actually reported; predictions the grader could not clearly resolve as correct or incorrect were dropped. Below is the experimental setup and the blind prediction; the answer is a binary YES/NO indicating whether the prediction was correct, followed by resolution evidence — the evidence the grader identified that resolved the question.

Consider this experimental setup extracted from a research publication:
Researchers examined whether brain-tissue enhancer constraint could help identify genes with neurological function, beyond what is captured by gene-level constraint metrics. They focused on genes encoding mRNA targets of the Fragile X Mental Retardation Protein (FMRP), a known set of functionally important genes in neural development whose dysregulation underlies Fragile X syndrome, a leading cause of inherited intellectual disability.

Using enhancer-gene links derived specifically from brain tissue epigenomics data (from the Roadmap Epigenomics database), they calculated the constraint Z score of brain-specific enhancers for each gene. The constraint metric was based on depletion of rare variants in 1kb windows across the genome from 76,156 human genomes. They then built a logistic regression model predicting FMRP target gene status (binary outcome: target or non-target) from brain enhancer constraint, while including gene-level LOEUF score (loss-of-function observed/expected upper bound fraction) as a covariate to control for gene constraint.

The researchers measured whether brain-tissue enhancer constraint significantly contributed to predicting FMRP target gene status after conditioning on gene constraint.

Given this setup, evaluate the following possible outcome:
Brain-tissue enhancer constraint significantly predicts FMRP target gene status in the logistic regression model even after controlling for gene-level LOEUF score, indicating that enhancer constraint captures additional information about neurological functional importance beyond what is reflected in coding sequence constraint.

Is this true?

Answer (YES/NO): YES